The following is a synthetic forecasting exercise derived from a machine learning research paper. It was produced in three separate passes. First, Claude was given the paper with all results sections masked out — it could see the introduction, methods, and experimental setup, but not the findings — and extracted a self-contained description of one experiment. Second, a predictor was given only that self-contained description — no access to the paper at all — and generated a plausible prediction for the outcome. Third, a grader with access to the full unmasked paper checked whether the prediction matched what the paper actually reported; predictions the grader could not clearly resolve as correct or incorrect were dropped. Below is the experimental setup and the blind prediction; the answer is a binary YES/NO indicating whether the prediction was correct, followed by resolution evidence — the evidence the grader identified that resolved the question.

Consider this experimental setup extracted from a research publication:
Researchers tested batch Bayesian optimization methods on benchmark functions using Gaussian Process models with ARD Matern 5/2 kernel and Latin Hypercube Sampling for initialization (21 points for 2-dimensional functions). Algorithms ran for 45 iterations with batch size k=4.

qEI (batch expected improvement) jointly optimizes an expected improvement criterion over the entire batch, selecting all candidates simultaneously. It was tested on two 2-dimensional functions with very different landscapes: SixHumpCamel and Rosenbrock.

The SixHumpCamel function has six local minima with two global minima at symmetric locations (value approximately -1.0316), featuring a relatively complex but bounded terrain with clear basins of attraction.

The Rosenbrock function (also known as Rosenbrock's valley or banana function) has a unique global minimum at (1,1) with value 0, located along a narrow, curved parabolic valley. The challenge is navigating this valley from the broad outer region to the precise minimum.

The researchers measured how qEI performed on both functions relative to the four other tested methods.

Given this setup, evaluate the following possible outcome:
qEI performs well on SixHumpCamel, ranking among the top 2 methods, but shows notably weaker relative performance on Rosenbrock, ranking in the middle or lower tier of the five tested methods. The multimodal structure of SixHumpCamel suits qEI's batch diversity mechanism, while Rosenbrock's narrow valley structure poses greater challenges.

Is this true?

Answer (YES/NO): YES